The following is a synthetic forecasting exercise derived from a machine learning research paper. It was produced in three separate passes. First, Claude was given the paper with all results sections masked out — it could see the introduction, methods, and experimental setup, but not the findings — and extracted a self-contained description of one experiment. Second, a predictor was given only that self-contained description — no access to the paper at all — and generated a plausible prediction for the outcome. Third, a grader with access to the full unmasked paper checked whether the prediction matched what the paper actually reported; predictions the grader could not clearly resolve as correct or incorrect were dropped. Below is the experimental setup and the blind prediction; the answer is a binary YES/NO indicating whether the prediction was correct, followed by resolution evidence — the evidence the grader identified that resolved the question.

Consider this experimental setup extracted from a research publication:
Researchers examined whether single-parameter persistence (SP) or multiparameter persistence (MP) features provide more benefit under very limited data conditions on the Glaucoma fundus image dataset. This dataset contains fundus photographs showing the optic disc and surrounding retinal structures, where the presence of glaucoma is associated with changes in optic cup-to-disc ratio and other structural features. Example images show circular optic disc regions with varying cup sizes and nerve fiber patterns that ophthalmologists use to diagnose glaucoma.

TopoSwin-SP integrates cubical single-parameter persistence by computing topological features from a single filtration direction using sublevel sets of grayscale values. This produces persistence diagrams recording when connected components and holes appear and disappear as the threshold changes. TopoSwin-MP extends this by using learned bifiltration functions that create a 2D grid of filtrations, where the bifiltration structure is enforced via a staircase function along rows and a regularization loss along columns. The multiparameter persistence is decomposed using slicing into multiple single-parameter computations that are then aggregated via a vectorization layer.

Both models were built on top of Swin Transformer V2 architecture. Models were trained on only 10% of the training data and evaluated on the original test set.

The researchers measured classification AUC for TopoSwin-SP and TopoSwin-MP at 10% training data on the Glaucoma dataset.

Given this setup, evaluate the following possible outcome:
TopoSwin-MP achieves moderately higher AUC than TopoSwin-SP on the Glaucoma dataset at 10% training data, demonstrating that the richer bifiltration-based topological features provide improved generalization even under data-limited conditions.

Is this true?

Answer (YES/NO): NO